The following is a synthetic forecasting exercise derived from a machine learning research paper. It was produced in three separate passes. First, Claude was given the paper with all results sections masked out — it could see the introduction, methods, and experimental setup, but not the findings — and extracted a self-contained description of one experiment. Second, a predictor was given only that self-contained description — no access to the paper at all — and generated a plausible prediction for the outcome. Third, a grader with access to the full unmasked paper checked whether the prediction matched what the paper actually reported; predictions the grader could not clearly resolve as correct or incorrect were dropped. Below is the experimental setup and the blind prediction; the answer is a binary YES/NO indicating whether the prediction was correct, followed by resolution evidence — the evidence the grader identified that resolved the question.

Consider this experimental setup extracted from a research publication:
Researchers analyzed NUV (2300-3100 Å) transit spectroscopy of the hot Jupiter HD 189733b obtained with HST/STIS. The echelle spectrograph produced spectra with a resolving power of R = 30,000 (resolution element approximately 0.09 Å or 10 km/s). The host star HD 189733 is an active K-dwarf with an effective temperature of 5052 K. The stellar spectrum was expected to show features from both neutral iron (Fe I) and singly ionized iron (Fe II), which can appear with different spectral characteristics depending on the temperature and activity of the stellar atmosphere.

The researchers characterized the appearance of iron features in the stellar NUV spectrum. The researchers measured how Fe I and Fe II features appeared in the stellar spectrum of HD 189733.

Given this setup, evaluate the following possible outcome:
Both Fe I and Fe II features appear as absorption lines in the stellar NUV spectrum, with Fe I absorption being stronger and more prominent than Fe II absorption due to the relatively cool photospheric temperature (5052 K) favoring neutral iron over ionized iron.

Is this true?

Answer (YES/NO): NO